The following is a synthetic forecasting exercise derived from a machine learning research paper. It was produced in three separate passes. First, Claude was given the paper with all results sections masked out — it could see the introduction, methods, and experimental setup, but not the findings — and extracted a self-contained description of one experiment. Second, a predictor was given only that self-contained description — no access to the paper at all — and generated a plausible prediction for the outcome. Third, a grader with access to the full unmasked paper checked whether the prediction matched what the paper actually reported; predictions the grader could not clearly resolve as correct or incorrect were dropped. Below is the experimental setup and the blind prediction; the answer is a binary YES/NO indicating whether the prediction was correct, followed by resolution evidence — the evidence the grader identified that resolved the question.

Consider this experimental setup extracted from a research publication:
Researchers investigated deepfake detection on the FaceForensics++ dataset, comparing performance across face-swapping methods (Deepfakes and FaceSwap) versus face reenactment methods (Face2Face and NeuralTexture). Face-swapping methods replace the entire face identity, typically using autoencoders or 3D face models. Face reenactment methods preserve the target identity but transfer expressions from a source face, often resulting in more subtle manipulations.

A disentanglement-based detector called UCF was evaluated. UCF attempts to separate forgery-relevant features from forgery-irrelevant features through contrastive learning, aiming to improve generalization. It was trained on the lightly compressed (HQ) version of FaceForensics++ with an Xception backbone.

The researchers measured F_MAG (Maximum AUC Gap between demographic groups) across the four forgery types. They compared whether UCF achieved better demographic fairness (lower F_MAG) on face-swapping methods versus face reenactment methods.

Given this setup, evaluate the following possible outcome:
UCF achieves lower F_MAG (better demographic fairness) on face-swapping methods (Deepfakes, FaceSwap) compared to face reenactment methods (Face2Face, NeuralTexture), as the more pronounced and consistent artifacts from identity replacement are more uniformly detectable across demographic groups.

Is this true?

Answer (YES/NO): YES